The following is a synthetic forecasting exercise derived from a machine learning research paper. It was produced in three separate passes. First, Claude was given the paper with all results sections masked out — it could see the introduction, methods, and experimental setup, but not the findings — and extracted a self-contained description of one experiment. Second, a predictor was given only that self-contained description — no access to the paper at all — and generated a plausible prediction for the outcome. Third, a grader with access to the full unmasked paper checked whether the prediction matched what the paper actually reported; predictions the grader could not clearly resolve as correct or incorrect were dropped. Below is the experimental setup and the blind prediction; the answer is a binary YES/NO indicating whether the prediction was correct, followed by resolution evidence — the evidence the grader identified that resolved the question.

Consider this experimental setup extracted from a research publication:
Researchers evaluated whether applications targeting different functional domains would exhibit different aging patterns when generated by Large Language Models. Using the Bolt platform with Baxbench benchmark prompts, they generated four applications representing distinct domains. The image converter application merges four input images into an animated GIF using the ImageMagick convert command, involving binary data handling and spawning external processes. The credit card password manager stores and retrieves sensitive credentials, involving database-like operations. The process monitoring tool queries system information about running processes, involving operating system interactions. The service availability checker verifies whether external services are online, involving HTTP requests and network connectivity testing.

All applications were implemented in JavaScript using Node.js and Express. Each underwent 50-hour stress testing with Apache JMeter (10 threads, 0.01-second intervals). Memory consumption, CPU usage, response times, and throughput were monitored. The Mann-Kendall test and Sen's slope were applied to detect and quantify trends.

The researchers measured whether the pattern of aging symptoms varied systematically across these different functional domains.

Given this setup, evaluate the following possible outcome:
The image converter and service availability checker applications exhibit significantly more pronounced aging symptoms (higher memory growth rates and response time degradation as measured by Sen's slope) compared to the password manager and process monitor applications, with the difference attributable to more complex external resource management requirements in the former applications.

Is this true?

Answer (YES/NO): NO